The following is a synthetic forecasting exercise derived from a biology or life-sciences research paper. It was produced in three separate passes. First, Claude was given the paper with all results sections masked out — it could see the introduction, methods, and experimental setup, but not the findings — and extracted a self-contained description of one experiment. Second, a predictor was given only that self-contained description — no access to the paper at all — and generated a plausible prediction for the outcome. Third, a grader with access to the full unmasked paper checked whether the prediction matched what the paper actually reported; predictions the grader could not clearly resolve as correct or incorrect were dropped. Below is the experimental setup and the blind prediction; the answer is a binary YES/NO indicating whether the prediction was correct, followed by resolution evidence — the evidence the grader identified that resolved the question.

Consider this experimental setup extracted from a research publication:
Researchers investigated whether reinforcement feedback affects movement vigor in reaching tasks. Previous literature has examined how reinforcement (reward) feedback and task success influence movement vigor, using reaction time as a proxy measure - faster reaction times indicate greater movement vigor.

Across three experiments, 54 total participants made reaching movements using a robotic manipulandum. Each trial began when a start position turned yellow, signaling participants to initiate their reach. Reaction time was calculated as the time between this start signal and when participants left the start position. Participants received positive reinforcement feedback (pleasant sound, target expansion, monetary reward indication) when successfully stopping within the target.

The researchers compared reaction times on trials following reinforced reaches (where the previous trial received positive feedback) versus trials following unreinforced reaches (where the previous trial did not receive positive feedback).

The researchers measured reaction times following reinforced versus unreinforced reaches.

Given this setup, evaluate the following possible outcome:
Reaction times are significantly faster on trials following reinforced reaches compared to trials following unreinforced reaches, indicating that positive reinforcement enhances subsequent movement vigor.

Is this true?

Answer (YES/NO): NO